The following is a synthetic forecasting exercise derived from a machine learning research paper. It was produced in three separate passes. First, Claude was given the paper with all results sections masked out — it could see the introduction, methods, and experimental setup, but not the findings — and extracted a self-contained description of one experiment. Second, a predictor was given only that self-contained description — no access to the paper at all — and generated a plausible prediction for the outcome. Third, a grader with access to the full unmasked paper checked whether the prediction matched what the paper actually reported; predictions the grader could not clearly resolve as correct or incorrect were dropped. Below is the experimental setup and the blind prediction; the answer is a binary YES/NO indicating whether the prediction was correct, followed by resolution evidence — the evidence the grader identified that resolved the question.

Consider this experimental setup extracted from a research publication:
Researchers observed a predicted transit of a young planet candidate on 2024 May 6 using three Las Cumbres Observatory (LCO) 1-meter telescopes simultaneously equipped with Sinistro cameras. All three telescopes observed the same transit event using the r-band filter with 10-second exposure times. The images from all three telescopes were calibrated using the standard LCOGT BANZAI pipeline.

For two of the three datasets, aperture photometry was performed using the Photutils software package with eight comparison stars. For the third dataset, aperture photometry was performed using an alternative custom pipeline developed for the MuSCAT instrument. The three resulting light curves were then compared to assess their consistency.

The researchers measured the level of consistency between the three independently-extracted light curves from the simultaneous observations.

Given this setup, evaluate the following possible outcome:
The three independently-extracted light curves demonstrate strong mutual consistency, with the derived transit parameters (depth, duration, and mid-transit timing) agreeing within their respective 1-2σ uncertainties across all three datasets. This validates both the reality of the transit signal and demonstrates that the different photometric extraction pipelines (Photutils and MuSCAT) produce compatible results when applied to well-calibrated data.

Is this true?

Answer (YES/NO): NO